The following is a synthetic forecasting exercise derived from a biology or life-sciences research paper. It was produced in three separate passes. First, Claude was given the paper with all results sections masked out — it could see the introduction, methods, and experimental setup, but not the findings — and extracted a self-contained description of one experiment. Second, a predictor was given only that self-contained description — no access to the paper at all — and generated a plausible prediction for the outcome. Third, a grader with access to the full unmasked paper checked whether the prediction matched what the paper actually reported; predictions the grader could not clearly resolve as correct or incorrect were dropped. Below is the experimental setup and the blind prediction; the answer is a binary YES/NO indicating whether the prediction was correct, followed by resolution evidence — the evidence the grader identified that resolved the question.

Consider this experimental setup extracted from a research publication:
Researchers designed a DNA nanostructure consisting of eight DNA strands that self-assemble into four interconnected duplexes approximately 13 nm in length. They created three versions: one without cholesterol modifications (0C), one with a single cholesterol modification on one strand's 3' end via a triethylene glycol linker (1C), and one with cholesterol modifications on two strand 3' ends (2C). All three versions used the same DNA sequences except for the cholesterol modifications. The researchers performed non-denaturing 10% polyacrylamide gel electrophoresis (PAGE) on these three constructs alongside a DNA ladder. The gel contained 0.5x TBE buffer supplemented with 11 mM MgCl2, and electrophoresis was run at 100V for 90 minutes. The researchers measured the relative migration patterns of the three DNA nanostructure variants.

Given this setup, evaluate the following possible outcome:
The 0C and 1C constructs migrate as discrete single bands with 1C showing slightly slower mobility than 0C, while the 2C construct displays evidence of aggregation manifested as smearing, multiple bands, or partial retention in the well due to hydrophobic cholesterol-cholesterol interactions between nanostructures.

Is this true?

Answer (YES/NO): NO